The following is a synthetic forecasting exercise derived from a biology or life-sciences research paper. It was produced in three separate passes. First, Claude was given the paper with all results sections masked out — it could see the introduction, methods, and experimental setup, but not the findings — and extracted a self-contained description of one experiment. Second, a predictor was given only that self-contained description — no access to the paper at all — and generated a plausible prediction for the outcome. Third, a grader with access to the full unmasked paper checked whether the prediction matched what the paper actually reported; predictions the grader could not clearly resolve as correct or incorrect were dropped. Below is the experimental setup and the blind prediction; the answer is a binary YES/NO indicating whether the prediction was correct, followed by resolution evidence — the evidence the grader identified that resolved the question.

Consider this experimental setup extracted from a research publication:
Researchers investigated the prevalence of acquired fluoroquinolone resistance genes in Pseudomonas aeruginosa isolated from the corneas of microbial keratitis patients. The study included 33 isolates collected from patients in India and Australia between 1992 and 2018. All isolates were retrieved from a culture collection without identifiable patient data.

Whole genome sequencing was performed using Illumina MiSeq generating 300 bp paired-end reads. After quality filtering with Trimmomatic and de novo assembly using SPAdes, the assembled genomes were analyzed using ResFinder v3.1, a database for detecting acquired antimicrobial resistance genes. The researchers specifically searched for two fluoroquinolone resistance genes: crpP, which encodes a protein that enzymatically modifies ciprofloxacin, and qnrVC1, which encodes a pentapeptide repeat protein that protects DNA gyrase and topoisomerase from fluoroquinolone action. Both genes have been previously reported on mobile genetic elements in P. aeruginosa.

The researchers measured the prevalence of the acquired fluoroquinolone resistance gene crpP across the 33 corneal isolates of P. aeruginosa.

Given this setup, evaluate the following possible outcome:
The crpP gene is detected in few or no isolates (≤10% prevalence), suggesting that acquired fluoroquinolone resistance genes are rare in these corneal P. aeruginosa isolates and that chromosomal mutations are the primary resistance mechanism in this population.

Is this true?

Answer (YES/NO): NO